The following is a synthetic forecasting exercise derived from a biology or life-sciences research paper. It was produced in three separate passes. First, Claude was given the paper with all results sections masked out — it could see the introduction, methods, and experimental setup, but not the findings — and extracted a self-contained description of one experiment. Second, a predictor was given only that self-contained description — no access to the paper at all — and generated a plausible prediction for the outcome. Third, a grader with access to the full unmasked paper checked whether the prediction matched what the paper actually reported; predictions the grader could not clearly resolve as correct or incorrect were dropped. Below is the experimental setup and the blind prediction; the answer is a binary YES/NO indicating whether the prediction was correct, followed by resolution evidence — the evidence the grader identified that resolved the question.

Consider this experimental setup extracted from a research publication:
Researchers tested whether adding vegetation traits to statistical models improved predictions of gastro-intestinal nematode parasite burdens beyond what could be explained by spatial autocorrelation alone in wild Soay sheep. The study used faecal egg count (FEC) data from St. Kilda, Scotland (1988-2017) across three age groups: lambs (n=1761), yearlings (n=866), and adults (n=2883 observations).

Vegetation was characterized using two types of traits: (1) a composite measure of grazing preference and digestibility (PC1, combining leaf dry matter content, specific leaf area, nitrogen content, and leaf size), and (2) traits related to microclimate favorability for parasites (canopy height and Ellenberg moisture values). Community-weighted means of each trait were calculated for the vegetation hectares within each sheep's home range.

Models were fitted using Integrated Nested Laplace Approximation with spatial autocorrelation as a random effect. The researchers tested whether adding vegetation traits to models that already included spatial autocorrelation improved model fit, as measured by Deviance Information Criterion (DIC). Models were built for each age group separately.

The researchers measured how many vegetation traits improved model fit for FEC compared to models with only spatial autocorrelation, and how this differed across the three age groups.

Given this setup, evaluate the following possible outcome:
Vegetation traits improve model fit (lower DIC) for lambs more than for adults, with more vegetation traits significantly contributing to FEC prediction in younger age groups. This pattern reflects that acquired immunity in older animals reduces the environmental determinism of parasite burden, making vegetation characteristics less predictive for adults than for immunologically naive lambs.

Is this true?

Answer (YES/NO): NO